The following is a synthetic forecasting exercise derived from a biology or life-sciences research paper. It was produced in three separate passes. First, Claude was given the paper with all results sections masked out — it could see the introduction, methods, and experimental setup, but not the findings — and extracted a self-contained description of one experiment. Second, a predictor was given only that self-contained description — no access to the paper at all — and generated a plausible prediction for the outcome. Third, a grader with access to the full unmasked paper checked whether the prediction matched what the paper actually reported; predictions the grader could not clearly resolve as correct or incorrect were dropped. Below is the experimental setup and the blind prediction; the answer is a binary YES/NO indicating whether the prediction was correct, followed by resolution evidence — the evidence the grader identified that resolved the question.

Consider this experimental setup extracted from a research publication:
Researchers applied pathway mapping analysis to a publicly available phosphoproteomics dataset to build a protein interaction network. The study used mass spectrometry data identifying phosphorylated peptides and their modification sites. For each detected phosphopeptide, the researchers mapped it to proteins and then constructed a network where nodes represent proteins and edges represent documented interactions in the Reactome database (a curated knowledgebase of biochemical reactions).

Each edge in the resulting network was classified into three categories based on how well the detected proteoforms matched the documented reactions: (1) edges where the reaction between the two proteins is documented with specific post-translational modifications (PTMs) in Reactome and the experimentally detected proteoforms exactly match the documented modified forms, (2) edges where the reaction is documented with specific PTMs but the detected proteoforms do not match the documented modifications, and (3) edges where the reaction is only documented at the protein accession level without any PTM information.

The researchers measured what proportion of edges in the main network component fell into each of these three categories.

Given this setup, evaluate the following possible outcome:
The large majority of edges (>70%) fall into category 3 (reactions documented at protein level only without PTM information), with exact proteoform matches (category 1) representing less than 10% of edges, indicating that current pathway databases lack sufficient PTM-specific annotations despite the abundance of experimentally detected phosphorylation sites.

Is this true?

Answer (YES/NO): NO